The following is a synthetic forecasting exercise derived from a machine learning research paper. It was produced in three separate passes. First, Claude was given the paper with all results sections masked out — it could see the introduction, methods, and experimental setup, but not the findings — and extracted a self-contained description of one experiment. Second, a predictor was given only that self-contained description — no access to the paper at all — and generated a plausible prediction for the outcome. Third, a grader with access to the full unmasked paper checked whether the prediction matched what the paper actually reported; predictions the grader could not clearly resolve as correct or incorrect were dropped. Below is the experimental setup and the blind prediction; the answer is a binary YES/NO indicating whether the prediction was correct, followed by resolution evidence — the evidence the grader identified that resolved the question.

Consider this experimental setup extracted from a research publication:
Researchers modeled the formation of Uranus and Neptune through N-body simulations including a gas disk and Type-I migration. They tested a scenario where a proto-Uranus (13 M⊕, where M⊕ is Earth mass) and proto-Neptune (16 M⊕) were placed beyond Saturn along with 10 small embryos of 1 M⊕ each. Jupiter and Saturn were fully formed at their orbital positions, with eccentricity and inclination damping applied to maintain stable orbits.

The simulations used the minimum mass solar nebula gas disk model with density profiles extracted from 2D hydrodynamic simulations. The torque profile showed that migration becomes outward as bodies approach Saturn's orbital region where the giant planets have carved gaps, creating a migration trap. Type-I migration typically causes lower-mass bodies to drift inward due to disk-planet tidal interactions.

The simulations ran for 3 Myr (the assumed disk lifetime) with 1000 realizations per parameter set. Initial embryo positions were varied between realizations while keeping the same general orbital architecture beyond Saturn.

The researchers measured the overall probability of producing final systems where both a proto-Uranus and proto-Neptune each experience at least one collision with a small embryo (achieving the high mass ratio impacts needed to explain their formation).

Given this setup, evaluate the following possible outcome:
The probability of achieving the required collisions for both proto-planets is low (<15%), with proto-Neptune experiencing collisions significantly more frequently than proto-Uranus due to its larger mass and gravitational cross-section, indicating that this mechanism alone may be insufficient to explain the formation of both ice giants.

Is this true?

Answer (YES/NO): NO